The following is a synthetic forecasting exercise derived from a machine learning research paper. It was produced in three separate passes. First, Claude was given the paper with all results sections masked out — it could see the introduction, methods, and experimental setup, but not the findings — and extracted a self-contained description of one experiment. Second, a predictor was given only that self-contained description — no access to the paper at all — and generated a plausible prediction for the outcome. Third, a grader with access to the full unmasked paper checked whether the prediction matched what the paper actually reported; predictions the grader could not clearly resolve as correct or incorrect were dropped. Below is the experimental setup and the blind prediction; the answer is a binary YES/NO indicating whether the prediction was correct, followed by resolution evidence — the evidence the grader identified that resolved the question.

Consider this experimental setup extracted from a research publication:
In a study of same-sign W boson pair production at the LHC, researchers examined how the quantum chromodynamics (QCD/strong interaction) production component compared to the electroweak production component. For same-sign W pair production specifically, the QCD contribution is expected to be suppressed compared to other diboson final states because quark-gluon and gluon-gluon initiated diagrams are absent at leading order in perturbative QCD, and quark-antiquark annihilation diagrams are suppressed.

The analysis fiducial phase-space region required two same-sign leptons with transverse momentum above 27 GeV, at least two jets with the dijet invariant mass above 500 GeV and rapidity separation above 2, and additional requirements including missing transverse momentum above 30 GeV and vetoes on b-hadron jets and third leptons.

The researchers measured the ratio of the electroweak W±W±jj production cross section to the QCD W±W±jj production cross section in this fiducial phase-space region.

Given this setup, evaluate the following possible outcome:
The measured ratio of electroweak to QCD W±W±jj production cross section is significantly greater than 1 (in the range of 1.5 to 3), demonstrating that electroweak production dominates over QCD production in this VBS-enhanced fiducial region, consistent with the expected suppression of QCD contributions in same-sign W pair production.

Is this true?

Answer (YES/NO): NO